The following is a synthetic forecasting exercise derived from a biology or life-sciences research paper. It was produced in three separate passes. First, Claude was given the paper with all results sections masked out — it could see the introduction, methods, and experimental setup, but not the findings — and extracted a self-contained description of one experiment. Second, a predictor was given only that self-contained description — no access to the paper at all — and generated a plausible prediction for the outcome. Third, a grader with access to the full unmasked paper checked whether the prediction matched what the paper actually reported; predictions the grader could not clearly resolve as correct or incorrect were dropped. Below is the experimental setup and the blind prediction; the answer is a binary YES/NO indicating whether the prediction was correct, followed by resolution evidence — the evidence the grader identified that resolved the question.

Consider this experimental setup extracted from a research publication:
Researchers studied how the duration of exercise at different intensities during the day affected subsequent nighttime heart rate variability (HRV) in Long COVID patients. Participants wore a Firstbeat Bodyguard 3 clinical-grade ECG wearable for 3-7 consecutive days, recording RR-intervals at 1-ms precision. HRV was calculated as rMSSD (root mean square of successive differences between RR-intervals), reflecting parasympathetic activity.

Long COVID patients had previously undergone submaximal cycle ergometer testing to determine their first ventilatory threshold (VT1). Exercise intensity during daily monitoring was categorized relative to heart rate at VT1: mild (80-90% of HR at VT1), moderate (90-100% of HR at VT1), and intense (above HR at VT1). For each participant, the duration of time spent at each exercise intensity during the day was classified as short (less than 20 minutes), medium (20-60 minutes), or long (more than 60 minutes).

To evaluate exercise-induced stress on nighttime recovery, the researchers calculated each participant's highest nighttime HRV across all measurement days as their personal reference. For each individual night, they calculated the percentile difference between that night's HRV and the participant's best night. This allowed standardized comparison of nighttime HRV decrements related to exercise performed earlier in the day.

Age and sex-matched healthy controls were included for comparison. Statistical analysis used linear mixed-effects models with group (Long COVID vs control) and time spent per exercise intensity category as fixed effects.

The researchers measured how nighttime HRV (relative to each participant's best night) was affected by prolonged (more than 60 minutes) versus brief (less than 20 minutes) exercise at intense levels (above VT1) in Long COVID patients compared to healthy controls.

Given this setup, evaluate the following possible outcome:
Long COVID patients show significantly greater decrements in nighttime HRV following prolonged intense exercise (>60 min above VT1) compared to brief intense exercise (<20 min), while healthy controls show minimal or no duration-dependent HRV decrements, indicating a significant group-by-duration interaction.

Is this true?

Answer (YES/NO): YES